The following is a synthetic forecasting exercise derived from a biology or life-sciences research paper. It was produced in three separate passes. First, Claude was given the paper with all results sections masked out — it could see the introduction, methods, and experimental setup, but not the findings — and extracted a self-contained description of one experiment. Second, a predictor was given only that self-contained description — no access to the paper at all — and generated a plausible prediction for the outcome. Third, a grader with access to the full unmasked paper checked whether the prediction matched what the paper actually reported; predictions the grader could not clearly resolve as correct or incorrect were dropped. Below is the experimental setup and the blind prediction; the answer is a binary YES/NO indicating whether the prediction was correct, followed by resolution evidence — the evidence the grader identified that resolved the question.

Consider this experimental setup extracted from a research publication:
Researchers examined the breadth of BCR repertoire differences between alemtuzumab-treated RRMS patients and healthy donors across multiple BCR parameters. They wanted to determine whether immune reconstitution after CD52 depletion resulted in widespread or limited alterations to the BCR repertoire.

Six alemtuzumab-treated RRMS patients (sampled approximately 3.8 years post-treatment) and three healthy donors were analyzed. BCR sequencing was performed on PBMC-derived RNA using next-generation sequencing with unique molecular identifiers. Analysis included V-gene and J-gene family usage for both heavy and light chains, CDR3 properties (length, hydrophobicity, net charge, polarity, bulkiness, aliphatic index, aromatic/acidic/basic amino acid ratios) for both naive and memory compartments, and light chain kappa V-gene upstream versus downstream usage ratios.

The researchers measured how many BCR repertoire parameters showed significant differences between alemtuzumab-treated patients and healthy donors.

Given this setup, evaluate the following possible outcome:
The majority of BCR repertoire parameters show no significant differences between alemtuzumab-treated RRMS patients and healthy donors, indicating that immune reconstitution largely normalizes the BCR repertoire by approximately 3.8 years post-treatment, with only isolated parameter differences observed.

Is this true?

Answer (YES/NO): YES